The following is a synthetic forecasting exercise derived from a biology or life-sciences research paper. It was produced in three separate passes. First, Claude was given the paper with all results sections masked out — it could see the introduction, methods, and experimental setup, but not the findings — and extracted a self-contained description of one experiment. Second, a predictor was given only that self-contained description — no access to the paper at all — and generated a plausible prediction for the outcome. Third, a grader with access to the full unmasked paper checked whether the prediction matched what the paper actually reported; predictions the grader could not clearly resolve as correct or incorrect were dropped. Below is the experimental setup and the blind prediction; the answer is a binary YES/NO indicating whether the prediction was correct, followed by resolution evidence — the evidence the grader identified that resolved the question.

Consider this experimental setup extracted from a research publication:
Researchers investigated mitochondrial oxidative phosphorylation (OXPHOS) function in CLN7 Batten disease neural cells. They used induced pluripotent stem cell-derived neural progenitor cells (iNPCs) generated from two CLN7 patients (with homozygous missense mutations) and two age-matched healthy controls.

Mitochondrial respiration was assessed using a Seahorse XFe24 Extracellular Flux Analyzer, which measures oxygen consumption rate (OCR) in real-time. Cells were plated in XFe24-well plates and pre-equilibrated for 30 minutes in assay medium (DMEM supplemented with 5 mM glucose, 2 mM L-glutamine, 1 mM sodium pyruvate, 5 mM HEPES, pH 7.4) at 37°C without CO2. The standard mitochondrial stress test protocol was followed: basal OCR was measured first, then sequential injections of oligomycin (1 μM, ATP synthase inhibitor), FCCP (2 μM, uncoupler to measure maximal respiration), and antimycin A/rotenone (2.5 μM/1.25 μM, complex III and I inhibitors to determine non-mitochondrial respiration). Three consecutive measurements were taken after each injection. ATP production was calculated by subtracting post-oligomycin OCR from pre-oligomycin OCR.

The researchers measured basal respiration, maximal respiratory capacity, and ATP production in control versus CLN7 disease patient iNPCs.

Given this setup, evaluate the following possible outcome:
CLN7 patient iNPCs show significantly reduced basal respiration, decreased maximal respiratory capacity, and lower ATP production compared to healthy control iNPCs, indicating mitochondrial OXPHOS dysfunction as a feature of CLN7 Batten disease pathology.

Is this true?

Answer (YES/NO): NO